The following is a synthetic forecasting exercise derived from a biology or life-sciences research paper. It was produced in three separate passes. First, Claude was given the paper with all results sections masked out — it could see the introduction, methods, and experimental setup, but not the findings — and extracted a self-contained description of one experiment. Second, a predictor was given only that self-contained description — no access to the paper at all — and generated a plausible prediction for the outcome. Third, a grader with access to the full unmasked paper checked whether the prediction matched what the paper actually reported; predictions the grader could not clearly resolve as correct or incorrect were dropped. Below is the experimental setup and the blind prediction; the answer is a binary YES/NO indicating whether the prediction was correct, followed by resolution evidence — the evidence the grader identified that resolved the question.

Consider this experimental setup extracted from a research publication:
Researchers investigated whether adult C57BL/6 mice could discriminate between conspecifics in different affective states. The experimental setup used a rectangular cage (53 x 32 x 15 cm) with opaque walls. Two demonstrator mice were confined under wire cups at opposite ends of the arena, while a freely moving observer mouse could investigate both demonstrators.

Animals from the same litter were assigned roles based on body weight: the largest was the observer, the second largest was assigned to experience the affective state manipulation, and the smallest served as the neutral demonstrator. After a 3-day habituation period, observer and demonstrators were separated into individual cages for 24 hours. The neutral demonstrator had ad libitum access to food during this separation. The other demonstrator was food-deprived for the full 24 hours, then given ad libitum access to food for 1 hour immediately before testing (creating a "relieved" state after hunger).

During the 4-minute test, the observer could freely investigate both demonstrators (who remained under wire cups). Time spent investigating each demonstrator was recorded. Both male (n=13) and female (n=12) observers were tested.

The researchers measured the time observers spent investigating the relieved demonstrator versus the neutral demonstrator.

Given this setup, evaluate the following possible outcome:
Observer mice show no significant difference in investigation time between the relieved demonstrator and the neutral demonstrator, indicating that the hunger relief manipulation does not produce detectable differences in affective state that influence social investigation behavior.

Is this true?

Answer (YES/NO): NO